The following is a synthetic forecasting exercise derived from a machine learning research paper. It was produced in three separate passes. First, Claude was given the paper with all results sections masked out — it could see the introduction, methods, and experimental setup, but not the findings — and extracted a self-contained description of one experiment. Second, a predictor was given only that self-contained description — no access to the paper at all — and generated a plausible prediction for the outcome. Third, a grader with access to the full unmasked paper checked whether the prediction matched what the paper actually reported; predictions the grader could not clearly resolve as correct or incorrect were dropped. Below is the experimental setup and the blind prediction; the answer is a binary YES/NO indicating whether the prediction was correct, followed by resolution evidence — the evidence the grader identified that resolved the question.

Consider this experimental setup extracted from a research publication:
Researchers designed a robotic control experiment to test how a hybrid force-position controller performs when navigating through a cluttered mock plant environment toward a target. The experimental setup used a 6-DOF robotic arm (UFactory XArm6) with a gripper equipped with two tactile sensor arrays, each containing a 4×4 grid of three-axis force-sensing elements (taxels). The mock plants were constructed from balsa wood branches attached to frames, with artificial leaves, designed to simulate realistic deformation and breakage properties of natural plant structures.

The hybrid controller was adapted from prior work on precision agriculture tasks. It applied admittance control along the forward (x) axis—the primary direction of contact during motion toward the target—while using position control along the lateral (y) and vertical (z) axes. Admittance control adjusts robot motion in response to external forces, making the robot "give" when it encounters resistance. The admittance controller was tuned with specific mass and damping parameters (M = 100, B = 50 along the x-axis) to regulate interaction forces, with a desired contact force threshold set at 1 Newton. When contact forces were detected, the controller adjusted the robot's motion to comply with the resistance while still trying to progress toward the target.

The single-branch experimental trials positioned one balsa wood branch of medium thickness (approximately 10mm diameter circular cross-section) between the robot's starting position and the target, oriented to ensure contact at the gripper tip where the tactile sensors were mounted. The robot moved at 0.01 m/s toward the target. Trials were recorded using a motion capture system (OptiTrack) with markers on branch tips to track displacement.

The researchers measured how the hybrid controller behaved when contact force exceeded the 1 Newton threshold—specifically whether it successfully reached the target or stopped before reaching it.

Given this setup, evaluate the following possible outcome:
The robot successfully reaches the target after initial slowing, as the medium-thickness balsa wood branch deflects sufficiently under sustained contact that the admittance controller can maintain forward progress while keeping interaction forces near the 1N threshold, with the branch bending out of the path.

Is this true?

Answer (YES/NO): NO